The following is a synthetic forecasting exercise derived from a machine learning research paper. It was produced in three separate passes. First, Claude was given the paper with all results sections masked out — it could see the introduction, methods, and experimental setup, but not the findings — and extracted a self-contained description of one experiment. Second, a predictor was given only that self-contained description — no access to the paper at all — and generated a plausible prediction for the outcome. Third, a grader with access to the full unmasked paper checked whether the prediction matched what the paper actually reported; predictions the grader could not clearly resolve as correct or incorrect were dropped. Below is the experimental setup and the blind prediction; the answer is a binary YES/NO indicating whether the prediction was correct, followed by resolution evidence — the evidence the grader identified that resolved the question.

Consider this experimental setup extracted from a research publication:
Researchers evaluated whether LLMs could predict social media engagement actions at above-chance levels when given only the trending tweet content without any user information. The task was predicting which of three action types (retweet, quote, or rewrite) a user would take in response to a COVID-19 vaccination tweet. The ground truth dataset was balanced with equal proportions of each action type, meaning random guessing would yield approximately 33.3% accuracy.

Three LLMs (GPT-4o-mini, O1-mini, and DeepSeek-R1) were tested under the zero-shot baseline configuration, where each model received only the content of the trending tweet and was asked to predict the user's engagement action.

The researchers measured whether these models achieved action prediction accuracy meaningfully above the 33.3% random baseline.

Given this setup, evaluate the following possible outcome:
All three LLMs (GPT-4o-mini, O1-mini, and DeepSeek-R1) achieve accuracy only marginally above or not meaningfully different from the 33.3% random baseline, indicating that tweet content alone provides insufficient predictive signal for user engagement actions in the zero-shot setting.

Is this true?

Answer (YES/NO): YES